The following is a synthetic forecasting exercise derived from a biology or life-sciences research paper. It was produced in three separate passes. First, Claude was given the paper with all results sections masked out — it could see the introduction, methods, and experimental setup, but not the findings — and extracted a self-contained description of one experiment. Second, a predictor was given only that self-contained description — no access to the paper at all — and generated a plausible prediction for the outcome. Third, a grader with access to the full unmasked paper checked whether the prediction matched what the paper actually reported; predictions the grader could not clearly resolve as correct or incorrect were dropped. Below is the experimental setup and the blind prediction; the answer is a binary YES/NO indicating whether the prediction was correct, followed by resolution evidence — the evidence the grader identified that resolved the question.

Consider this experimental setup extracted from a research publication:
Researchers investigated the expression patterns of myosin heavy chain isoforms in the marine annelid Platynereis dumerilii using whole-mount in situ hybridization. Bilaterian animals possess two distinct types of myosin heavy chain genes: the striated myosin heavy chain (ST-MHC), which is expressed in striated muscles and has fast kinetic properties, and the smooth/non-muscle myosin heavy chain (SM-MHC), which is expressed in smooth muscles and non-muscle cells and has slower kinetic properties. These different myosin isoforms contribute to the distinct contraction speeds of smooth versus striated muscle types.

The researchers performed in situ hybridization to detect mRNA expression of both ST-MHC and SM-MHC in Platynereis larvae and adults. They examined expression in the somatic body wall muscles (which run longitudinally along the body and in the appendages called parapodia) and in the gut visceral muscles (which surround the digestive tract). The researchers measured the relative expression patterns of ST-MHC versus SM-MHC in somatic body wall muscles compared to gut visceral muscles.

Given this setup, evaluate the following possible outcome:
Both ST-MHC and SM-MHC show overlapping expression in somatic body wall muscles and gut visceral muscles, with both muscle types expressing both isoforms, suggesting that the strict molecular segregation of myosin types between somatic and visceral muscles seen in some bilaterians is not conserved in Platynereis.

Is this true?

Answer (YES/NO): NO